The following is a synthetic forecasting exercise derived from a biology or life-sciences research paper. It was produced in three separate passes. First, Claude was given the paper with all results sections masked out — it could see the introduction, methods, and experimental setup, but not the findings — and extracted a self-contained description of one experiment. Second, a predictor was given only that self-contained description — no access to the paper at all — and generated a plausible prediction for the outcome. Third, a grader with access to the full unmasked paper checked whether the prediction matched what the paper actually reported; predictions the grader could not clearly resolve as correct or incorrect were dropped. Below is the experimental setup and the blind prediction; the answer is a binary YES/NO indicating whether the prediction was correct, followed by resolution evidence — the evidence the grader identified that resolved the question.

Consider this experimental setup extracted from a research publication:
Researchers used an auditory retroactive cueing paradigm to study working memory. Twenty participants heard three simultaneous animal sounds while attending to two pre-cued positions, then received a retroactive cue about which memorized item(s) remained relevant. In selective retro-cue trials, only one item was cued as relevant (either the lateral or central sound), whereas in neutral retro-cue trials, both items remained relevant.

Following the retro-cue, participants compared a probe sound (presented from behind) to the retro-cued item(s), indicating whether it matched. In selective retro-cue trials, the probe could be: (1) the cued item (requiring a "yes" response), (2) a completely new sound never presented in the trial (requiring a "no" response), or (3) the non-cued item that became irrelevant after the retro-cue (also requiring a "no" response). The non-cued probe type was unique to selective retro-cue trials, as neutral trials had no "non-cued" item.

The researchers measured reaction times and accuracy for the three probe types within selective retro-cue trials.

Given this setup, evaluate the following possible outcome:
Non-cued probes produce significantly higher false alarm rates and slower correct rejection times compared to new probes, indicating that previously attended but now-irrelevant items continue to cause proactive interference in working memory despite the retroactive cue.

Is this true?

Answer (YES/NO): YES